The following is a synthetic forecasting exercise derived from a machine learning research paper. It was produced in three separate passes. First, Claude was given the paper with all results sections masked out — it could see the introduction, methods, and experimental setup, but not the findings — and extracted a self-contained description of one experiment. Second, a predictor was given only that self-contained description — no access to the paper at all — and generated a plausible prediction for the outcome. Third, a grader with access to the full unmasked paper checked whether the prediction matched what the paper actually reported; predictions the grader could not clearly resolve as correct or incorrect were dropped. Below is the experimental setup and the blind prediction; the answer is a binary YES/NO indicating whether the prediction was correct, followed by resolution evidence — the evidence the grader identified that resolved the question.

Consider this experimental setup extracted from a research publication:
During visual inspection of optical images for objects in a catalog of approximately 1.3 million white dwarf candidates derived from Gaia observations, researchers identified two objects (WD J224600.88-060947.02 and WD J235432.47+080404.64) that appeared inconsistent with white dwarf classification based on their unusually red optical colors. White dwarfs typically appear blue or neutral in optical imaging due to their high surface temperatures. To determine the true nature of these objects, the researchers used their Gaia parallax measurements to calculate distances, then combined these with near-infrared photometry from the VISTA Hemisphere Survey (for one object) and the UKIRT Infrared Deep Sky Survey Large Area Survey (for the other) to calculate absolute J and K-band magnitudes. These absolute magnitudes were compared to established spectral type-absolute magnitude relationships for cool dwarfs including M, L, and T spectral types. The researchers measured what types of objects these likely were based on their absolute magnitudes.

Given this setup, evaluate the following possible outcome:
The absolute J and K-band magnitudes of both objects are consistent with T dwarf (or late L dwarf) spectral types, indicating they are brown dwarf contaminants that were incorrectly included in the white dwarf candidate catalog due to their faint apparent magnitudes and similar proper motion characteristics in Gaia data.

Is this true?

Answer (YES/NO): NO